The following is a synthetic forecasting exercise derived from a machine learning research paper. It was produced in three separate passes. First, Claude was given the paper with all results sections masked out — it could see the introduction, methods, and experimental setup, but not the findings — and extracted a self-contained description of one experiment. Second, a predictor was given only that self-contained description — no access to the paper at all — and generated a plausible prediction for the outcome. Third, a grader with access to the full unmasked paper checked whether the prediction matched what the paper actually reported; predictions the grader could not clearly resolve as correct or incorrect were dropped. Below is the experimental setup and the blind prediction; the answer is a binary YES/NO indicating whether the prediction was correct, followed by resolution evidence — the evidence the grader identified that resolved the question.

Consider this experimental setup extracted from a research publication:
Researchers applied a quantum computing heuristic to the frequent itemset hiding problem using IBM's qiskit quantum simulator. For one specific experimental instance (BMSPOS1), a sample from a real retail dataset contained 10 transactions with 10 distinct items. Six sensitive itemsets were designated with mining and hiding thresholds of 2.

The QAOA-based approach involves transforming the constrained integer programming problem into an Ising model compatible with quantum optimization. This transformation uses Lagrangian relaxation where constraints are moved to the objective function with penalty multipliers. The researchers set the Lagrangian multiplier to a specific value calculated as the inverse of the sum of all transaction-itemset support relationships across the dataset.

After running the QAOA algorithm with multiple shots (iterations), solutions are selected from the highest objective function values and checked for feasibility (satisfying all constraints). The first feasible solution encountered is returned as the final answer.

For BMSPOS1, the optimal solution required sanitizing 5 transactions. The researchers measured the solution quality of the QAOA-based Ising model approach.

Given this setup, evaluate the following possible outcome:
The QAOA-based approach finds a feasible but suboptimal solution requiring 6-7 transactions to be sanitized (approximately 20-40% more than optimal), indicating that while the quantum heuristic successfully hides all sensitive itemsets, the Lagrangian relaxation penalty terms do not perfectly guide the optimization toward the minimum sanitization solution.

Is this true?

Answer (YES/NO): YES